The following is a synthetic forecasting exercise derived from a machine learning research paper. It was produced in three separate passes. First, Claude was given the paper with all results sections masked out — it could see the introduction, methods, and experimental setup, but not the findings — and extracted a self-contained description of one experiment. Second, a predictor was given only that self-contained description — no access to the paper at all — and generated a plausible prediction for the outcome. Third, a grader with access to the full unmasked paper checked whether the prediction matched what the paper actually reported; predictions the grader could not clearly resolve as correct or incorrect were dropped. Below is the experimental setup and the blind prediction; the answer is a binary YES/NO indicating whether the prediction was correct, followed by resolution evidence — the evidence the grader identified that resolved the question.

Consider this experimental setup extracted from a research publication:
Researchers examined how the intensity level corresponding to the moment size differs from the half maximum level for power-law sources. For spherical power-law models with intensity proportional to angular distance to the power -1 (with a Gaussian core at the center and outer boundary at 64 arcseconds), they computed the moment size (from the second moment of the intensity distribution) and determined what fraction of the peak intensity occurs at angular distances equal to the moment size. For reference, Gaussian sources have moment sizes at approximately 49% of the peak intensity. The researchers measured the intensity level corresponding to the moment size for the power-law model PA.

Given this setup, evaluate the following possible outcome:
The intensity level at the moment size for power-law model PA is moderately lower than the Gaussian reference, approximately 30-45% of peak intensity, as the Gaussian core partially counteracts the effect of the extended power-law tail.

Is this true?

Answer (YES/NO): NO